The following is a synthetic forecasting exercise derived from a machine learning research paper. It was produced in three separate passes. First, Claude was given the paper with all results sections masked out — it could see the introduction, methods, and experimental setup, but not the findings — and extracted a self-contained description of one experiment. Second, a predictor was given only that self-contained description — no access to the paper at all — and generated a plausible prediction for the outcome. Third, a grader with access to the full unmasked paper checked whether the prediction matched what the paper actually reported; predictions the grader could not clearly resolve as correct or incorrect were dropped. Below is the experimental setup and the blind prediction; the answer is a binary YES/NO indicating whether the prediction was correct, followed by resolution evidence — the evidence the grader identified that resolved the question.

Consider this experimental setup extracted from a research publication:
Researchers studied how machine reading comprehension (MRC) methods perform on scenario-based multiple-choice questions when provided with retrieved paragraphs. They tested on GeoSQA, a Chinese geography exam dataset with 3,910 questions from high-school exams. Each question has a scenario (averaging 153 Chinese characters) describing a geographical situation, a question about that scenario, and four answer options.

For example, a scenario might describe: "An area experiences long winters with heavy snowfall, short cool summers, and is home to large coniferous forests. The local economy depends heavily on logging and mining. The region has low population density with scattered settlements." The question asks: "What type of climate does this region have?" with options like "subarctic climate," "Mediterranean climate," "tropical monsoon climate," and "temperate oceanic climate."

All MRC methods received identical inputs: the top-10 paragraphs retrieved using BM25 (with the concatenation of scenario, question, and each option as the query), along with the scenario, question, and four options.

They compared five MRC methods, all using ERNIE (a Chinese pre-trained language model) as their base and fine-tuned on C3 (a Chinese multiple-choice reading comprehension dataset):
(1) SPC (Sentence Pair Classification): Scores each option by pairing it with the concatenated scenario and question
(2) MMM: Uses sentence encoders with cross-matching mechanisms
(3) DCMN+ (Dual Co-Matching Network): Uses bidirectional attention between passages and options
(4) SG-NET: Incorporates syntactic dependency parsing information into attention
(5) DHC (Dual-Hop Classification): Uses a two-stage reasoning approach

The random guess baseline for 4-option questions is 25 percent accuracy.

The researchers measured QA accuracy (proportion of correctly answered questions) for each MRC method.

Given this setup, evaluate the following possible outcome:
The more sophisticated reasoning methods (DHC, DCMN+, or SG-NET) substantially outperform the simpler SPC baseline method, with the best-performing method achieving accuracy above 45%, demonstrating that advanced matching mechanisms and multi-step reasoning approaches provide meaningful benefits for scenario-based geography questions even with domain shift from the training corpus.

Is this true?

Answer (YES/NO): NO